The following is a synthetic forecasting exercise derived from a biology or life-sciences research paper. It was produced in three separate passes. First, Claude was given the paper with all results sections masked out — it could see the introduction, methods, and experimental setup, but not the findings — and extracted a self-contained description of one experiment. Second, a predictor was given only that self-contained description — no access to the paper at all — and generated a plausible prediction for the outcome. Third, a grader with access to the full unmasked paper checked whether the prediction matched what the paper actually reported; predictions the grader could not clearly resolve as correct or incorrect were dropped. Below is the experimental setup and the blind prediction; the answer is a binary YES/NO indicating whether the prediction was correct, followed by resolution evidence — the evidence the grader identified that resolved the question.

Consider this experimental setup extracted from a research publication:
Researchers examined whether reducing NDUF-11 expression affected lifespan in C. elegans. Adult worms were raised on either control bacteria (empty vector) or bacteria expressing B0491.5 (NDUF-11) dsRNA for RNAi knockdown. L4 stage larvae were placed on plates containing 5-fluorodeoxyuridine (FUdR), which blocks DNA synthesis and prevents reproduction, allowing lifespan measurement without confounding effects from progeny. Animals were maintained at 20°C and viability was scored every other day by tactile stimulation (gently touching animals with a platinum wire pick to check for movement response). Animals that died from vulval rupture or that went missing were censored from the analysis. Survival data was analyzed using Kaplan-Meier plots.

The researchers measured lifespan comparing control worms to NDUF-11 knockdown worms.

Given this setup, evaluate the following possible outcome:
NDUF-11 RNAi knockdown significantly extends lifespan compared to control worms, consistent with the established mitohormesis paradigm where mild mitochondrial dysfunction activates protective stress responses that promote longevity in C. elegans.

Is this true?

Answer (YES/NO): YES